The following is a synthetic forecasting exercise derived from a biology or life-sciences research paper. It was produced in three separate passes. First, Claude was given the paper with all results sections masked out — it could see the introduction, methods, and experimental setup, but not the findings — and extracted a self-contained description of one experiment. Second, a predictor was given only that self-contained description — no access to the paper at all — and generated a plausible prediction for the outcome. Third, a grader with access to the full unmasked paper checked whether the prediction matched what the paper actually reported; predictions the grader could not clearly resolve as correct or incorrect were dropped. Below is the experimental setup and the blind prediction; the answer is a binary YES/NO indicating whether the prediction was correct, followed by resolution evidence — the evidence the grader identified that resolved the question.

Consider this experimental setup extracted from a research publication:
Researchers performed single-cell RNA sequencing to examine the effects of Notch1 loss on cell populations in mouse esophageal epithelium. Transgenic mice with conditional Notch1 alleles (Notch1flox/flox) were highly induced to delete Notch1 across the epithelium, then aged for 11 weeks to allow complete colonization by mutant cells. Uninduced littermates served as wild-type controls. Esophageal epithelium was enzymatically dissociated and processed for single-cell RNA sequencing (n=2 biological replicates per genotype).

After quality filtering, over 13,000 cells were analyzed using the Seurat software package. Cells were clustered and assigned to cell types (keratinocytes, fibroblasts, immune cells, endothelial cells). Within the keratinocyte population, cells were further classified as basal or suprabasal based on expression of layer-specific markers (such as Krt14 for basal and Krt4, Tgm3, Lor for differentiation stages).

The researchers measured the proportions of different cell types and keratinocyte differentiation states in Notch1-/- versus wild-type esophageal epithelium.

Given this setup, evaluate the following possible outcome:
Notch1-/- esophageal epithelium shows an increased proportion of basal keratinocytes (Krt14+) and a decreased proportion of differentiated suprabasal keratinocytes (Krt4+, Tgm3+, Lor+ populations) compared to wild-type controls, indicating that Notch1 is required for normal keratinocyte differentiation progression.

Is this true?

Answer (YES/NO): NO